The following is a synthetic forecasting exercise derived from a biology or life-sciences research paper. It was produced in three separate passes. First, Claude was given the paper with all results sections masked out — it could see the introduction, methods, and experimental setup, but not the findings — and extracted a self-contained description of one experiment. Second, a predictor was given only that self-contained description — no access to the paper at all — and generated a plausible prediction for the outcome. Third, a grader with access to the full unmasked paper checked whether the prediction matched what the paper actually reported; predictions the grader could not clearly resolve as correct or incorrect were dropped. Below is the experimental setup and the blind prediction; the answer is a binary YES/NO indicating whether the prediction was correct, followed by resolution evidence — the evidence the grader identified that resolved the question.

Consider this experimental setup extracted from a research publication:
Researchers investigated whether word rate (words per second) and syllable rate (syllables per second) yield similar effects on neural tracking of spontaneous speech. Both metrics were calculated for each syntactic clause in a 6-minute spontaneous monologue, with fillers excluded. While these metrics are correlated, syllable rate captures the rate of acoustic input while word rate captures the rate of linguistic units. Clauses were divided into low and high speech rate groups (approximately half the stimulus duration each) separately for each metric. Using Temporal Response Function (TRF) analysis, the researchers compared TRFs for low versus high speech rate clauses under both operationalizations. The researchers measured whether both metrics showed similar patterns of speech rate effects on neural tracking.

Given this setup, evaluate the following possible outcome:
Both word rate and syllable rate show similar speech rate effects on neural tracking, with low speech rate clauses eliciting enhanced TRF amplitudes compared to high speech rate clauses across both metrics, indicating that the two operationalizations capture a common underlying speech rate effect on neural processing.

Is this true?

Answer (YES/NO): NO